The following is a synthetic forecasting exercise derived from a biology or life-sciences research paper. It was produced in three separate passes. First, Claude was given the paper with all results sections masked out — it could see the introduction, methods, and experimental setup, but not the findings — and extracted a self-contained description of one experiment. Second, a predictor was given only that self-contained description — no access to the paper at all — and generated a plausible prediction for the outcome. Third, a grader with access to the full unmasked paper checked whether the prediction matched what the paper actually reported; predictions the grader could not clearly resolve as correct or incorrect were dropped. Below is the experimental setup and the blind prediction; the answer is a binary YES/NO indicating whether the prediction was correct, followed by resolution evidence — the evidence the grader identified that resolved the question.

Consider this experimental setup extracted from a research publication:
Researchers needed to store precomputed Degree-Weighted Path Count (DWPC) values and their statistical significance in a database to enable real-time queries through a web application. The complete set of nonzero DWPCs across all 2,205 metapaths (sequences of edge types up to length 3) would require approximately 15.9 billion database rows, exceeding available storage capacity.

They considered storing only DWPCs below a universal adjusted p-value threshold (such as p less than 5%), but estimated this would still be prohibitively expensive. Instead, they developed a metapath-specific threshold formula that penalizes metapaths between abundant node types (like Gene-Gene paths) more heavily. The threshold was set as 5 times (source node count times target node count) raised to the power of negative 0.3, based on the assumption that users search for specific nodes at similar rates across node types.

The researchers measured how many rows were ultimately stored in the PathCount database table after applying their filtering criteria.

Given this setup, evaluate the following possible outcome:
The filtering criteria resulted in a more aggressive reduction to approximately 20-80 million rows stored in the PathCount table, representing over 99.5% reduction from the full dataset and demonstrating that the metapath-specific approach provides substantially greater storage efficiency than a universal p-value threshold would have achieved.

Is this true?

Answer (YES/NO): NO